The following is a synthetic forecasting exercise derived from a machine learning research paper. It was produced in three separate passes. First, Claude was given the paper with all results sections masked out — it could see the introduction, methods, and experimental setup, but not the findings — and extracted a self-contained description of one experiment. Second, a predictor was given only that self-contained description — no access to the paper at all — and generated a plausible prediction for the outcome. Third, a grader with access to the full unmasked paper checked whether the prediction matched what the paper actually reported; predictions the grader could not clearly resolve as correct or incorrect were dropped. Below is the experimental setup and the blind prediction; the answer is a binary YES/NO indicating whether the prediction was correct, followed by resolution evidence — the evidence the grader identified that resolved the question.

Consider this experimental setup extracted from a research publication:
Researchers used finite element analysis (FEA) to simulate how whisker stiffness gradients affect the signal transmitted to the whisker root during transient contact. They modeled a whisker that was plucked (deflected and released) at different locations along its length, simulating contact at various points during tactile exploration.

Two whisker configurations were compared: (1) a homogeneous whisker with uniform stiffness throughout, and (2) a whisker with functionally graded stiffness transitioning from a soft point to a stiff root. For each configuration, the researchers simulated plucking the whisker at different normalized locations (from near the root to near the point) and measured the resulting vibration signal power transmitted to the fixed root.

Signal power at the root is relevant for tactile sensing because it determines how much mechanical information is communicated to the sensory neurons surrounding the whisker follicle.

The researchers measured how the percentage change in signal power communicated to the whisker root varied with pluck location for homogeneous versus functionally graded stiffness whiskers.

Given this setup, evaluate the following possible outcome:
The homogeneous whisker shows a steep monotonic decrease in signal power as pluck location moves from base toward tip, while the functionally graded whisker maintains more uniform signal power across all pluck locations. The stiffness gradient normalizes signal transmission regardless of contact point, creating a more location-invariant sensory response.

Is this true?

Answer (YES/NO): NO